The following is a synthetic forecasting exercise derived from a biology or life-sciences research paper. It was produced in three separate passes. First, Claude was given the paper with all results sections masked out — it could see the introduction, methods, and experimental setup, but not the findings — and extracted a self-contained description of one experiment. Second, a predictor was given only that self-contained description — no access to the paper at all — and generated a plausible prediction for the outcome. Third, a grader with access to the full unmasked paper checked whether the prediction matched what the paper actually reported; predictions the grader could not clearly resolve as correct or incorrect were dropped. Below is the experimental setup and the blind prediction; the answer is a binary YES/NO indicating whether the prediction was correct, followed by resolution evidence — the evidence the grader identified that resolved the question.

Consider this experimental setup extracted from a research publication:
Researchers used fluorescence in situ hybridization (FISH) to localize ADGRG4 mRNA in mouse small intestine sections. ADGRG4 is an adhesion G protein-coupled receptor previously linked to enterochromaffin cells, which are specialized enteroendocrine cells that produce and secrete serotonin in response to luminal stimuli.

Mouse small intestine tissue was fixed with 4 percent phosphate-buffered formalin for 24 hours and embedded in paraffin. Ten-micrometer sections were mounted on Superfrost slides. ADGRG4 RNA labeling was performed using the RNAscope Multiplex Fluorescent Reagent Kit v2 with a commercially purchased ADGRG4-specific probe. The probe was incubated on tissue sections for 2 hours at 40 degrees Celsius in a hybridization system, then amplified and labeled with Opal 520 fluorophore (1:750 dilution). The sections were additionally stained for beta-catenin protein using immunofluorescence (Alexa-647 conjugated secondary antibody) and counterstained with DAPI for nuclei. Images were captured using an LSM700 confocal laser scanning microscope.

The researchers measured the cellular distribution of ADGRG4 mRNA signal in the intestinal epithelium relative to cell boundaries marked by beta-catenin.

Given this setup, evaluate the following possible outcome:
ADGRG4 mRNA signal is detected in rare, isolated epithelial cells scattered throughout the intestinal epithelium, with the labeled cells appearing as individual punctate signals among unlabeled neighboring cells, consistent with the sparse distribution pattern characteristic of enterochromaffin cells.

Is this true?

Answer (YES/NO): YES